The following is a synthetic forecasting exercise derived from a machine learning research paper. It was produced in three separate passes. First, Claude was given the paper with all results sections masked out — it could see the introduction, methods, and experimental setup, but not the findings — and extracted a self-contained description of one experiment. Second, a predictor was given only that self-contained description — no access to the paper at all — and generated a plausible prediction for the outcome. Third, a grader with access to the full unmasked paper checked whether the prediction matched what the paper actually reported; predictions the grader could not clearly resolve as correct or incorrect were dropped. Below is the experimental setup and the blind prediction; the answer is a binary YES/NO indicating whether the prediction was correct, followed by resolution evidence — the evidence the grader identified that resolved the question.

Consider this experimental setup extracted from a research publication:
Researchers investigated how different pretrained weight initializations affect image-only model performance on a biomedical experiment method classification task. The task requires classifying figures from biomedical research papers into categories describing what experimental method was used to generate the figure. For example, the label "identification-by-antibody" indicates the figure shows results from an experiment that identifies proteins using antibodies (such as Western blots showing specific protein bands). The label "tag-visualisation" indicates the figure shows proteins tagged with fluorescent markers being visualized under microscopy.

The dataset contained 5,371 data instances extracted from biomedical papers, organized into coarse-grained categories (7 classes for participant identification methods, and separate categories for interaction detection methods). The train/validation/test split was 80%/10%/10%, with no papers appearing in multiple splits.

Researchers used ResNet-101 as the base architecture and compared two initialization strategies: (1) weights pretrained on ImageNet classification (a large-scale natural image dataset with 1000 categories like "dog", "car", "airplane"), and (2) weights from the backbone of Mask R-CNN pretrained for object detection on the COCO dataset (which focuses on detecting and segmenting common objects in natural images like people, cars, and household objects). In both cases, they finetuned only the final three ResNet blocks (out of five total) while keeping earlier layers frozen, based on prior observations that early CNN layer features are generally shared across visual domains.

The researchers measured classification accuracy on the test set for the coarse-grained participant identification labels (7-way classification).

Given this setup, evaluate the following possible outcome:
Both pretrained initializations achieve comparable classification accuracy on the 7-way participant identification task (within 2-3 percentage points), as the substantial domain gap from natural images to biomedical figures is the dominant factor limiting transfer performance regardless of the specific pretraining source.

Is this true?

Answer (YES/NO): NO